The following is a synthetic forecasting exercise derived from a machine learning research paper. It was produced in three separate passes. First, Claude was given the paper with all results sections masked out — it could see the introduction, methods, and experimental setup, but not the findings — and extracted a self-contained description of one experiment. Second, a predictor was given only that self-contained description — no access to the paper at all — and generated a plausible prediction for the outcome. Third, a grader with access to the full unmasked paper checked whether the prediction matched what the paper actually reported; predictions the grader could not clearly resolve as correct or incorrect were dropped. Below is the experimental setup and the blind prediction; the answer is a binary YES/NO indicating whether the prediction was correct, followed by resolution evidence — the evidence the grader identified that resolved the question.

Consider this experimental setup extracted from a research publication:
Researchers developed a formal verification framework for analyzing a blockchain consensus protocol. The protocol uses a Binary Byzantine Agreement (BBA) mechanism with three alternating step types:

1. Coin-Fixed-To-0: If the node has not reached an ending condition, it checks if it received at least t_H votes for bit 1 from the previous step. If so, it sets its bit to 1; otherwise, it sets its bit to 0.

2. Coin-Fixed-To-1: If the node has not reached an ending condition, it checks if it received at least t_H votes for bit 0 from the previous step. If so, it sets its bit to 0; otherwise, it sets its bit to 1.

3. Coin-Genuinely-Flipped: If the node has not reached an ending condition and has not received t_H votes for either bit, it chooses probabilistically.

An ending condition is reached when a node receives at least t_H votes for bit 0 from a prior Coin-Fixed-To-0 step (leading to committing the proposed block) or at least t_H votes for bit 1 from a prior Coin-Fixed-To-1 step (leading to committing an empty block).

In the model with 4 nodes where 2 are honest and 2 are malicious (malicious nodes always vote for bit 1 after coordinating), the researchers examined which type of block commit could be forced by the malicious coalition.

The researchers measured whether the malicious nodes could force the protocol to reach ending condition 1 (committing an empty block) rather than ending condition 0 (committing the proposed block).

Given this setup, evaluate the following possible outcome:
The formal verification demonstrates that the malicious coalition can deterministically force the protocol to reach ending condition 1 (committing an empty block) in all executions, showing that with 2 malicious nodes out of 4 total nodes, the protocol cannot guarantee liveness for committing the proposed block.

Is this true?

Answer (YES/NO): YES